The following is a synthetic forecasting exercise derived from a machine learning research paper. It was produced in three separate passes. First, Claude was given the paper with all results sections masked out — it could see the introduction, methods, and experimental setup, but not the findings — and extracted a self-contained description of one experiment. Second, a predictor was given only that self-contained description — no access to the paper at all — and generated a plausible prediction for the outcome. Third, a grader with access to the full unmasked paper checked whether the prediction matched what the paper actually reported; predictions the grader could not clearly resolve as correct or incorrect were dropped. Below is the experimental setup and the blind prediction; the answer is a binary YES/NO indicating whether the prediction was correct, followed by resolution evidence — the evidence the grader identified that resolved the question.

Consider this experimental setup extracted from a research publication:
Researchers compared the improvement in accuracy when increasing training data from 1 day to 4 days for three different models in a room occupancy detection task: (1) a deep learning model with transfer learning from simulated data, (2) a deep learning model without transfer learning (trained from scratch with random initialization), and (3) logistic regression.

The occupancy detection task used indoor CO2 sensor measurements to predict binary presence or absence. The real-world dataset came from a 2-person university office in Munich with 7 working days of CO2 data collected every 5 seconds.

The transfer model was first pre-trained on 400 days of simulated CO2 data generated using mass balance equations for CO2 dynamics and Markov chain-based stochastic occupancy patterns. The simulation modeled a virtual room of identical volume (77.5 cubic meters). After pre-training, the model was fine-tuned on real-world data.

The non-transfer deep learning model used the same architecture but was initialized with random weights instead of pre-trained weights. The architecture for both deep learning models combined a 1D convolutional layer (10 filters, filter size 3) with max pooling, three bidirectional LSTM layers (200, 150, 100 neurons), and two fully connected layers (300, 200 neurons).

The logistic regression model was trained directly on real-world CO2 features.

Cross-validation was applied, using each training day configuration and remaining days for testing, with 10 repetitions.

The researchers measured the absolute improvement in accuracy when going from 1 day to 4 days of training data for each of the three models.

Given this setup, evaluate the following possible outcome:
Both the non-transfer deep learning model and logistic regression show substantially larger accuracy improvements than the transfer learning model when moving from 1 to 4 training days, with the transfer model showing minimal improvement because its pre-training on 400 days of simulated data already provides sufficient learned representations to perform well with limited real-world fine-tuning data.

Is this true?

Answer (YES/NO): NO